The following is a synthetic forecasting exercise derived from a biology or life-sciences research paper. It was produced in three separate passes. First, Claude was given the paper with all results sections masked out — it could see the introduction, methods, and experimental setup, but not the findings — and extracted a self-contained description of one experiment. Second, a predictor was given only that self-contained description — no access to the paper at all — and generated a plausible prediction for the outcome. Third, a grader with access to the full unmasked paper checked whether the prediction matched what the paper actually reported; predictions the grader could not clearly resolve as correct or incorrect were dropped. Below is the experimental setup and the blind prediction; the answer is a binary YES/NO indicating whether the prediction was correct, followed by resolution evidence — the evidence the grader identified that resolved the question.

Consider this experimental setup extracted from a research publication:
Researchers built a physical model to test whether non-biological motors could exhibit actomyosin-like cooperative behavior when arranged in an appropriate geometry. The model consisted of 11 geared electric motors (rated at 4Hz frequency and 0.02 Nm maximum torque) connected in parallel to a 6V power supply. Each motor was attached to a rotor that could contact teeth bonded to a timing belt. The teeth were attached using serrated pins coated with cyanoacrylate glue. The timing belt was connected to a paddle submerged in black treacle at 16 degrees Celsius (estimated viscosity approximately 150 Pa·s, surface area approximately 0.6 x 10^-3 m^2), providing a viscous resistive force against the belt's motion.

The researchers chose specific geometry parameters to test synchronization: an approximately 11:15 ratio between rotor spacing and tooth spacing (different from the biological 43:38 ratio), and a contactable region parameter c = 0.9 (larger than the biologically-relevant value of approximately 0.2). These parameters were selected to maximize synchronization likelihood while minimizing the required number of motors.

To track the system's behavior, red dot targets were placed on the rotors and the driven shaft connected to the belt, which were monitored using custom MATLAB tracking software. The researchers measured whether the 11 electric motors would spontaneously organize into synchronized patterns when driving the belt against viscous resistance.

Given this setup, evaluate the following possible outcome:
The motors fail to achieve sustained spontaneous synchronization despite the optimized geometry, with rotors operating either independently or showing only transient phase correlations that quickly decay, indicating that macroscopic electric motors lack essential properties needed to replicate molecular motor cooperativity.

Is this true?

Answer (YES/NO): NO